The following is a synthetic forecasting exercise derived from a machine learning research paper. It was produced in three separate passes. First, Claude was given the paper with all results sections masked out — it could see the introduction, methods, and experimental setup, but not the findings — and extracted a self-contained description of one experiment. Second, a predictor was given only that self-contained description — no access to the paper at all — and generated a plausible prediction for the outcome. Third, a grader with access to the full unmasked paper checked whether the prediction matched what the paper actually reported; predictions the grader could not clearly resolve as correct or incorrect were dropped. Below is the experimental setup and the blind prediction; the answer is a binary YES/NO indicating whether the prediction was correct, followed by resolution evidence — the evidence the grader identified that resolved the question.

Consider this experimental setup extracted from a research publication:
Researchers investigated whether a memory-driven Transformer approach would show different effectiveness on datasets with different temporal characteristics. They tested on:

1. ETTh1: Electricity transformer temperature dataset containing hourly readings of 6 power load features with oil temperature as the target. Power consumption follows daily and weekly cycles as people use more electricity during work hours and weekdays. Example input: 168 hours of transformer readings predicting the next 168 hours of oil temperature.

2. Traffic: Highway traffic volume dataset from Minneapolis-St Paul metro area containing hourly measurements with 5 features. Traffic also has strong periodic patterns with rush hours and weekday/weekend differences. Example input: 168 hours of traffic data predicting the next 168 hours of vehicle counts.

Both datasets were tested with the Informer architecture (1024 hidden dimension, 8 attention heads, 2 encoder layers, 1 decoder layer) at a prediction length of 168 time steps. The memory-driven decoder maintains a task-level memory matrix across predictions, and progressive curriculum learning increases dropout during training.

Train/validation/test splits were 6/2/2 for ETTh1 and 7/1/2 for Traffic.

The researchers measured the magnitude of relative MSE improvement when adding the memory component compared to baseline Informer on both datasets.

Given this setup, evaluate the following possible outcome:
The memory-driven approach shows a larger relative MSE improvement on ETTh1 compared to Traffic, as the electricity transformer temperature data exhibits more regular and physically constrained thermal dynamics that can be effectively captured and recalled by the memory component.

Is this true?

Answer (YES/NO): NO